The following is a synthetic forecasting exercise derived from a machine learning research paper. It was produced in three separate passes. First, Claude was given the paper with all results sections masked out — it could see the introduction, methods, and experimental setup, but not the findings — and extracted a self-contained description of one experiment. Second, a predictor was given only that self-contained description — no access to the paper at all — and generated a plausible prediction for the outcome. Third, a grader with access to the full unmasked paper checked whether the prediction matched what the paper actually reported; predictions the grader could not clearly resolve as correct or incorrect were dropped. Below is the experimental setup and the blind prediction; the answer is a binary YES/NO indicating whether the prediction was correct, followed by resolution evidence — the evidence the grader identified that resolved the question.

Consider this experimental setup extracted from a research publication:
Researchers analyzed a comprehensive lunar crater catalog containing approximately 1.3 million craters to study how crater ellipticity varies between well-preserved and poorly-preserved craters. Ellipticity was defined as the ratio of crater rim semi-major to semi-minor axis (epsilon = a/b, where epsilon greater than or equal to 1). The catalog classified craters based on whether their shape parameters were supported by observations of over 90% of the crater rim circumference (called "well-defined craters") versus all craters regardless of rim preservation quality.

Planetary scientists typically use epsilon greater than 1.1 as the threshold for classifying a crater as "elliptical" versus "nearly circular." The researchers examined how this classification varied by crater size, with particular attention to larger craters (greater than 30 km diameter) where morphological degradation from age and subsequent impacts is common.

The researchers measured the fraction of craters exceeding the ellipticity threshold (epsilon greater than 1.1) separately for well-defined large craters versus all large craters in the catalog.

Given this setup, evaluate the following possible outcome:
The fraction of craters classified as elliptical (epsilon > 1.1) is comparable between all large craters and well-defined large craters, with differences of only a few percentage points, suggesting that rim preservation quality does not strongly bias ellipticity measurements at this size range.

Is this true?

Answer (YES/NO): NO